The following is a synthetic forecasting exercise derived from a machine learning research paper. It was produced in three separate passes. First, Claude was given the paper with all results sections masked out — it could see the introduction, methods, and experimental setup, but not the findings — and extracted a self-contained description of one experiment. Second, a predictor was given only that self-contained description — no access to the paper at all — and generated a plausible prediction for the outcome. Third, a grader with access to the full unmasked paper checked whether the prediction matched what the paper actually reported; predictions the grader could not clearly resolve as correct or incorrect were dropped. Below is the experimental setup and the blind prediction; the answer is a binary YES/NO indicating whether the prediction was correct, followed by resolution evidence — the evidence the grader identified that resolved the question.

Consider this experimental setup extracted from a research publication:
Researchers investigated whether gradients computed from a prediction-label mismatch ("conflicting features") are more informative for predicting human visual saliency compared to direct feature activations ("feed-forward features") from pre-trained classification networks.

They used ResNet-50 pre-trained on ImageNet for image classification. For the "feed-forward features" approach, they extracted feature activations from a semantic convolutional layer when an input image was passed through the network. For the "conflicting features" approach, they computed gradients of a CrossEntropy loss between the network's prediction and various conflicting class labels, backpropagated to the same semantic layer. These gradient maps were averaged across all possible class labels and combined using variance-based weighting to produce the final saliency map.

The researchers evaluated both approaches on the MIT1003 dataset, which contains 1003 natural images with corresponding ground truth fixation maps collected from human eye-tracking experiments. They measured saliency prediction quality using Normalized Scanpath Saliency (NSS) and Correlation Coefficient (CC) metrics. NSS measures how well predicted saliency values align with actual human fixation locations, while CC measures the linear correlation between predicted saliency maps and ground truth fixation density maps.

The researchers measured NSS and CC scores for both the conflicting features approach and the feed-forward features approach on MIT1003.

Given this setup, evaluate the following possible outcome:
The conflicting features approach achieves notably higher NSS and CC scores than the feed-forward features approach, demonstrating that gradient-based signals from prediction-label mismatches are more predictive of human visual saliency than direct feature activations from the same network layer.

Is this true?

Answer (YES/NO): YES